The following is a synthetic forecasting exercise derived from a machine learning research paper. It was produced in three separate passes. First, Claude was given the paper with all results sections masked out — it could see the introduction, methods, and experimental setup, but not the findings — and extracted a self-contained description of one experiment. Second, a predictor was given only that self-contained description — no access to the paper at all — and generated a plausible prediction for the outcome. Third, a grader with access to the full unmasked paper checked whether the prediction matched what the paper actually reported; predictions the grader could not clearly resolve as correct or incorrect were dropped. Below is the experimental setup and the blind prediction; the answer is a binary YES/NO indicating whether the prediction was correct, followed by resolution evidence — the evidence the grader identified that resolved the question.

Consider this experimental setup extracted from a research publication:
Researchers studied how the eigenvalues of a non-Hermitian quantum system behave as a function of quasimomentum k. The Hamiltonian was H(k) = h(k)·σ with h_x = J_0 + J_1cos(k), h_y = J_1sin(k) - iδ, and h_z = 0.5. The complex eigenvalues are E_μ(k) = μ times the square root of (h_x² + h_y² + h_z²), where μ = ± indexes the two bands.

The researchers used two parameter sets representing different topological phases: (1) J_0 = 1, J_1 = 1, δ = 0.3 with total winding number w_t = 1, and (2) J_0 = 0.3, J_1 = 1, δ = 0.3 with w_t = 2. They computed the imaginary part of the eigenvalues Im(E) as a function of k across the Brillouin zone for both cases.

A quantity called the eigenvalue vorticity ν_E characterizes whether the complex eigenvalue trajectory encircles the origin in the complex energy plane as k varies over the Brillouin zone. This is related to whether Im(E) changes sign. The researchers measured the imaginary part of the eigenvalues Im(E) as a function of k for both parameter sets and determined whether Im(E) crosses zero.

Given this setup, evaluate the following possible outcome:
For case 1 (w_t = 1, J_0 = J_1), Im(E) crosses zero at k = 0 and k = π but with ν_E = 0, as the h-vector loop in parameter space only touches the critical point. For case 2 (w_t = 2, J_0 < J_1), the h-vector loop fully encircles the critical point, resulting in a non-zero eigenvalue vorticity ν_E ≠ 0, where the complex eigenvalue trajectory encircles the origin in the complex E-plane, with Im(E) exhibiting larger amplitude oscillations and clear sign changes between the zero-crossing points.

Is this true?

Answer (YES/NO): NO